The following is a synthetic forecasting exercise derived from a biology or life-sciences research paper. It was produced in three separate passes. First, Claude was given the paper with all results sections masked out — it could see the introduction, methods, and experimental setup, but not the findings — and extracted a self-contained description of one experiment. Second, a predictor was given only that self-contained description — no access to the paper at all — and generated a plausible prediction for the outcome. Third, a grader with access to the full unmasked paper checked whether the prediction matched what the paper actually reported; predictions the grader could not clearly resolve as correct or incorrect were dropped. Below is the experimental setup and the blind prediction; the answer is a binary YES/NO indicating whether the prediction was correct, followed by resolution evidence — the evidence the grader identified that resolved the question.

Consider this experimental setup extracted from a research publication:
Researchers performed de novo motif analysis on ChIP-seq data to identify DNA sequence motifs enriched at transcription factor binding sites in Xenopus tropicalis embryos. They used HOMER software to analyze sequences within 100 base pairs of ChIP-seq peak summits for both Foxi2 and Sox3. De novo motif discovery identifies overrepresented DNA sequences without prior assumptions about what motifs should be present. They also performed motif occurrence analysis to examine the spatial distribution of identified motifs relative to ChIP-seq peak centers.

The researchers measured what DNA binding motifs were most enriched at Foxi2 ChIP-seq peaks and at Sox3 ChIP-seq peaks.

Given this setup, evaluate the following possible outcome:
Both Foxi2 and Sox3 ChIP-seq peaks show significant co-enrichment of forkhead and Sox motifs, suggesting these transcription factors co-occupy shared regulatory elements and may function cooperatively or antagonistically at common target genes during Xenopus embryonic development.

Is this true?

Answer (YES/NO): NO